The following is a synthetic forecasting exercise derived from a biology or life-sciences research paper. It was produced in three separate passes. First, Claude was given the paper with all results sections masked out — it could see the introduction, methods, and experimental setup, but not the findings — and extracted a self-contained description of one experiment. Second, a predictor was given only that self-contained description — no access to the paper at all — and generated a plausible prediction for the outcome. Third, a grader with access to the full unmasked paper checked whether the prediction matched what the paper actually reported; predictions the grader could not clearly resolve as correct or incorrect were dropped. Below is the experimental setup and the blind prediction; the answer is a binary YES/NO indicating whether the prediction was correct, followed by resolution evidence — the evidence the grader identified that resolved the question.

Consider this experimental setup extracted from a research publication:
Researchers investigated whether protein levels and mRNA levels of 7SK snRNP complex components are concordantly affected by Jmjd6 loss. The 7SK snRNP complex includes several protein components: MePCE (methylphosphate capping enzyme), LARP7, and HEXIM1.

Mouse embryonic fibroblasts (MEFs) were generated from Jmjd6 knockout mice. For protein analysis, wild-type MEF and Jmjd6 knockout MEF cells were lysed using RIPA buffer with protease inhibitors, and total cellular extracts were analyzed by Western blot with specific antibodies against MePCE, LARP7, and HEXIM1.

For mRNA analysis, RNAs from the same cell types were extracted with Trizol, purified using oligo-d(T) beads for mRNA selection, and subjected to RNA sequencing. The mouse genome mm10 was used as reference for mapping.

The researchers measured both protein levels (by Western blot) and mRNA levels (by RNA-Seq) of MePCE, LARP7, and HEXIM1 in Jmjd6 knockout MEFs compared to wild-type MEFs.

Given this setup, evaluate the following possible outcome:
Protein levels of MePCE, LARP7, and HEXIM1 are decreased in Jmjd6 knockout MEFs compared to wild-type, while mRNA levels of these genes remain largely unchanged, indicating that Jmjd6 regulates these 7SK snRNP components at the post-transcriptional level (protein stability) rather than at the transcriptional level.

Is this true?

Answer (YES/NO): YES